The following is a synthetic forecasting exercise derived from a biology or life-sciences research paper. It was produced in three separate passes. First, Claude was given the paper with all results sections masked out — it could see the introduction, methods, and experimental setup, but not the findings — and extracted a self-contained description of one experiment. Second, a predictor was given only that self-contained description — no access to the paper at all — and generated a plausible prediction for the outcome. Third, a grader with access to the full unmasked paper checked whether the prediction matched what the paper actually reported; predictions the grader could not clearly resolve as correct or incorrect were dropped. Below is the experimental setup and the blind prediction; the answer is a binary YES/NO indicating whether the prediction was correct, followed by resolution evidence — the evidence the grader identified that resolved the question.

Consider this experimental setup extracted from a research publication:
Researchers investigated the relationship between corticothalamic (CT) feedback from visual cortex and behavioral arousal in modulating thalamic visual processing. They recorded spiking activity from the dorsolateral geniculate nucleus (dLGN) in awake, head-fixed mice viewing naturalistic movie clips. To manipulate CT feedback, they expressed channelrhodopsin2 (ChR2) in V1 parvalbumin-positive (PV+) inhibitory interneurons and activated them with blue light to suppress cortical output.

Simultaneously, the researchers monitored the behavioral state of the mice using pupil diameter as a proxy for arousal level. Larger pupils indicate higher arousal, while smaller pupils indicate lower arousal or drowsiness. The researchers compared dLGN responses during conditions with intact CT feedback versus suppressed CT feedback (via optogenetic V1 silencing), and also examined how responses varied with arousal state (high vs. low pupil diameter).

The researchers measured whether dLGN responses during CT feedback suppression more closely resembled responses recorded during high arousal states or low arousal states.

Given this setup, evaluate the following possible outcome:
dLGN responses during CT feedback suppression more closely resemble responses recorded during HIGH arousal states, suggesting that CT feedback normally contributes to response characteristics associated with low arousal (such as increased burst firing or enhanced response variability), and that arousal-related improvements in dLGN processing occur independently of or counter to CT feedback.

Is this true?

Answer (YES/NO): NO